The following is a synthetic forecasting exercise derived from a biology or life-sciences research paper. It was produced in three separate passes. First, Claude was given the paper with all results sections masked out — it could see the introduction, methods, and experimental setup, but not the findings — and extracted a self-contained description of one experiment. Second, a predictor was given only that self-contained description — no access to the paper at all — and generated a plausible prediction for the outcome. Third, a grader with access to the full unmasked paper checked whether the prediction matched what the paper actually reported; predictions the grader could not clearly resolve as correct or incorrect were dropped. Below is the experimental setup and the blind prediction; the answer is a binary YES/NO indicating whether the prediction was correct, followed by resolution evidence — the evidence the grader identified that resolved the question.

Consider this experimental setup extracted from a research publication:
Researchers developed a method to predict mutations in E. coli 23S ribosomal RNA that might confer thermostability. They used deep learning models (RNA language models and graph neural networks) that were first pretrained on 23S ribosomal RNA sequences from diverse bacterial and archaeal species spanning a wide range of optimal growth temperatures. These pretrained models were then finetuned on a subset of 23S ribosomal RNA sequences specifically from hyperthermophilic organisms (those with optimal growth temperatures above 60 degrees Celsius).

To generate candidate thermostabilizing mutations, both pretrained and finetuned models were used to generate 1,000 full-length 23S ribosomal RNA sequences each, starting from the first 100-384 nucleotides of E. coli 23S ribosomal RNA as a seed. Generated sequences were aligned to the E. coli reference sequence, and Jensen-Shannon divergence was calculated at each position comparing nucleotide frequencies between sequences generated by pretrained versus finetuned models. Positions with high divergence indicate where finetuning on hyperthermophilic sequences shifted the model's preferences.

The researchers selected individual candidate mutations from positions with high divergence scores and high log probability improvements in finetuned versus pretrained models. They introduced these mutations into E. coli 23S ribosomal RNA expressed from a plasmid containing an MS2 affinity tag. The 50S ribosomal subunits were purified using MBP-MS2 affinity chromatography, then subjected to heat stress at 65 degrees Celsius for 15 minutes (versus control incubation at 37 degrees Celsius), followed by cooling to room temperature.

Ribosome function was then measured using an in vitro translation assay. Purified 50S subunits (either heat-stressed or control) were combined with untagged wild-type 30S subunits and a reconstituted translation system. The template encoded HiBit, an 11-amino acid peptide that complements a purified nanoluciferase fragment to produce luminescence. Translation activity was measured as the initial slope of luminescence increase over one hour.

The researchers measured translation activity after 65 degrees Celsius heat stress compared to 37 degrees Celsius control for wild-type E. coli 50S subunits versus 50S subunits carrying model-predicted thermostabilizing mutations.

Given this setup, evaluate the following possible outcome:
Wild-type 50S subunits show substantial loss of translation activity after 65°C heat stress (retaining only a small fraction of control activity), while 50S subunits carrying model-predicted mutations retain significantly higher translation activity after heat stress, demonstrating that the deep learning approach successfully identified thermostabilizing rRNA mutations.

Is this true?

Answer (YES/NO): YES